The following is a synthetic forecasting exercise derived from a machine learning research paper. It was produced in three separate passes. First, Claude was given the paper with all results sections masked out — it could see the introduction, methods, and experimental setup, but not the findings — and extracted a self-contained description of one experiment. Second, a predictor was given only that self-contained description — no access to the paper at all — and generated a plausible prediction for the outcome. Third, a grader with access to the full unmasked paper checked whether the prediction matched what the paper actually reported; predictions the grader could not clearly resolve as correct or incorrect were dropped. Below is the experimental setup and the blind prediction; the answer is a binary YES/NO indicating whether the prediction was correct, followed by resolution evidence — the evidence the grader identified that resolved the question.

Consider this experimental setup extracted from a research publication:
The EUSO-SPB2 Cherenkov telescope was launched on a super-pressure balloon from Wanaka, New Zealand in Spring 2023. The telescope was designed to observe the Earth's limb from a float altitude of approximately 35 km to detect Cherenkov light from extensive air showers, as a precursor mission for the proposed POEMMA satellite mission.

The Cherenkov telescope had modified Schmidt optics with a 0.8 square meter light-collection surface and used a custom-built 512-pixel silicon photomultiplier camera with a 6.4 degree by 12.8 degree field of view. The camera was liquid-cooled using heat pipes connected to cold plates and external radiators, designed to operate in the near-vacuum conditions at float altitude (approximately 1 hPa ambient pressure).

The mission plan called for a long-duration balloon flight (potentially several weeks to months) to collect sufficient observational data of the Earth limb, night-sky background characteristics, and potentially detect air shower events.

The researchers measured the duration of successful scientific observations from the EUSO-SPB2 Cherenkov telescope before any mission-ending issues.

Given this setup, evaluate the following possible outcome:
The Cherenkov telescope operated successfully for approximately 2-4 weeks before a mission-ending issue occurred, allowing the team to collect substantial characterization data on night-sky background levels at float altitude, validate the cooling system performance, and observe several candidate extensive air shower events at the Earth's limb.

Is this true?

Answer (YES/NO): NO